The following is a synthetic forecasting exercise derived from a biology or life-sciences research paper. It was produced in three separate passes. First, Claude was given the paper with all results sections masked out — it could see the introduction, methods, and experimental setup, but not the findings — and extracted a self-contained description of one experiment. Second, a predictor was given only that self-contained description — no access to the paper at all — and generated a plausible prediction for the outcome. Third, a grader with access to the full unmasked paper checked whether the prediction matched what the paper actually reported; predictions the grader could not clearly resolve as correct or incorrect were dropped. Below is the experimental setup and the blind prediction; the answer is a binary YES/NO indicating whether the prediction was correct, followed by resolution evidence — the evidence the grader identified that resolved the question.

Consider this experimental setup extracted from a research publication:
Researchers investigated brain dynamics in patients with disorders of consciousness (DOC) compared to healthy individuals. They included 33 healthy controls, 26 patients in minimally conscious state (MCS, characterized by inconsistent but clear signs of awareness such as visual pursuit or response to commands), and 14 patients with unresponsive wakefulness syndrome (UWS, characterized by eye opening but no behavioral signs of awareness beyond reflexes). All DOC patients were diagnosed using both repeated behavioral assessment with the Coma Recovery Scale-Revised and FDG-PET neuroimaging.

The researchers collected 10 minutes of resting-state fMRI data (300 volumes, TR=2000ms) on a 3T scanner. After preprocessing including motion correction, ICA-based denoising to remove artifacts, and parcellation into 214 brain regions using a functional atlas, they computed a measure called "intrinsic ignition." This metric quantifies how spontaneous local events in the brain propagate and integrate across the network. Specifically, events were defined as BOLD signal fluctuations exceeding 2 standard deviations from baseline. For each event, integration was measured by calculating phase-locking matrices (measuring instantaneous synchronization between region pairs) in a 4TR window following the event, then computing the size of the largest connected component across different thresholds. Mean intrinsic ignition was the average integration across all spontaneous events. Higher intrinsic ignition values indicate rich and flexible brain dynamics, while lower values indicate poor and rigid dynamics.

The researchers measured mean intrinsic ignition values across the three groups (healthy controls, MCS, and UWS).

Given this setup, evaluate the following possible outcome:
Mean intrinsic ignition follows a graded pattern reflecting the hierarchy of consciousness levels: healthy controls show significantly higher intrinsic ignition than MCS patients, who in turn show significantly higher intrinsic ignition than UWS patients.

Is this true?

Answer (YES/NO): YES